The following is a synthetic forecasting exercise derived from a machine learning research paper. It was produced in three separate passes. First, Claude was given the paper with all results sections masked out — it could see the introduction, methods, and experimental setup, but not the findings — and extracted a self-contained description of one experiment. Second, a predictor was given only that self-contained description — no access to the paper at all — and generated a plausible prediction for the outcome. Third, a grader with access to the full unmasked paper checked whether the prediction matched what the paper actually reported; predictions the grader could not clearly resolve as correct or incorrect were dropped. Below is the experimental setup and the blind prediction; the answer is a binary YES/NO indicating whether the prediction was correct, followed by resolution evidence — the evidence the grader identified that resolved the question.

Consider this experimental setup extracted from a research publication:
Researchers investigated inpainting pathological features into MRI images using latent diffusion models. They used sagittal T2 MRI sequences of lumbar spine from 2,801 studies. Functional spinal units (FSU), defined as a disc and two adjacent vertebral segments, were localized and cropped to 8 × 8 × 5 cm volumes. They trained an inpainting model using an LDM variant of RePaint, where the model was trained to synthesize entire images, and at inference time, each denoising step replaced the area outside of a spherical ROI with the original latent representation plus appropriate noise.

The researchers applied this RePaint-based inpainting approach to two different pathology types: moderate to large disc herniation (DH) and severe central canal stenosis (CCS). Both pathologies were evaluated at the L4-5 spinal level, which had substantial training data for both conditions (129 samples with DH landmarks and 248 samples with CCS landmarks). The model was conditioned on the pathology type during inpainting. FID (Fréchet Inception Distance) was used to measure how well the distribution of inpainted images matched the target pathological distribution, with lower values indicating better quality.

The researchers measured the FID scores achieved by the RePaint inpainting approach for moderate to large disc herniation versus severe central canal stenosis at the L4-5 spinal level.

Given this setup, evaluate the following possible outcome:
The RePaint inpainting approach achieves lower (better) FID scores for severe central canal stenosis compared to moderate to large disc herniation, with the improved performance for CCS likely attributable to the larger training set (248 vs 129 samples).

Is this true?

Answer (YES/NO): NO